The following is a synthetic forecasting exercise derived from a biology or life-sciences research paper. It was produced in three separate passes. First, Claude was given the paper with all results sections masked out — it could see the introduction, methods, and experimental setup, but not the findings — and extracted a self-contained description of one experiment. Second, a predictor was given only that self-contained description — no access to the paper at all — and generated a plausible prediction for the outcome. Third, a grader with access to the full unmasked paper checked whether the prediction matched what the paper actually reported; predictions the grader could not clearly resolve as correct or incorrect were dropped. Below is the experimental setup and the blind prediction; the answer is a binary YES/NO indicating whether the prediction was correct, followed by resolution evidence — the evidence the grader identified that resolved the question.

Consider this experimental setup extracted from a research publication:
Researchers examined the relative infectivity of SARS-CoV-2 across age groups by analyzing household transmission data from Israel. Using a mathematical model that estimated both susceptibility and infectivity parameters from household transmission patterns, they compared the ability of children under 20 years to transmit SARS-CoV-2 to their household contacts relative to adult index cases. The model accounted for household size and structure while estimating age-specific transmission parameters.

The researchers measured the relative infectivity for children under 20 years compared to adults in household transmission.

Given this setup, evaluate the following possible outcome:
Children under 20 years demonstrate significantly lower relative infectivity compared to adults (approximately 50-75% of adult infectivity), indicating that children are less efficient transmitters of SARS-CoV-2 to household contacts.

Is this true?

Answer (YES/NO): NO